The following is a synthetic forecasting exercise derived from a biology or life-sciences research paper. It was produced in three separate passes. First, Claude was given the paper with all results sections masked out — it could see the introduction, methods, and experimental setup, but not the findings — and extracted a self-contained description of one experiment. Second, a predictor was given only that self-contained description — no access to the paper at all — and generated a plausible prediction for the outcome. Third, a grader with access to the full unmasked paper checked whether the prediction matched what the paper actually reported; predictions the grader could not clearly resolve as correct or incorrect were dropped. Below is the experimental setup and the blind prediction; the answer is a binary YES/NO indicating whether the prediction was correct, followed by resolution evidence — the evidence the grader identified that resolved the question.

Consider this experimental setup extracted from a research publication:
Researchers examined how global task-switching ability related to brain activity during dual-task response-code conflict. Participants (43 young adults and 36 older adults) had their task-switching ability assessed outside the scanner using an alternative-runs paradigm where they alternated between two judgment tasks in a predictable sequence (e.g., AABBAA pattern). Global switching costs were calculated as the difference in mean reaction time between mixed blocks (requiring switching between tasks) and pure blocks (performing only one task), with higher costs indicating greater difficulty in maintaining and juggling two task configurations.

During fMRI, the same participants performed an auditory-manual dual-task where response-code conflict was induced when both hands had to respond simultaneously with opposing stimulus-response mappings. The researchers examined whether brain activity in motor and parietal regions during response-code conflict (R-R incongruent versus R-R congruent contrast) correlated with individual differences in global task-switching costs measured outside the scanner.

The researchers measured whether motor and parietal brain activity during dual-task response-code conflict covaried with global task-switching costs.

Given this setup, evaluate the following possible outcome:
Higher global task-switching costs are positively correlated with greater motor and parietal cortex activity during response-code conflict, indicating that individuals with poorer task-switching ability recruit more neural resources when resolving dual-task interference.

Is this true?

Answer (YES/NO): NO